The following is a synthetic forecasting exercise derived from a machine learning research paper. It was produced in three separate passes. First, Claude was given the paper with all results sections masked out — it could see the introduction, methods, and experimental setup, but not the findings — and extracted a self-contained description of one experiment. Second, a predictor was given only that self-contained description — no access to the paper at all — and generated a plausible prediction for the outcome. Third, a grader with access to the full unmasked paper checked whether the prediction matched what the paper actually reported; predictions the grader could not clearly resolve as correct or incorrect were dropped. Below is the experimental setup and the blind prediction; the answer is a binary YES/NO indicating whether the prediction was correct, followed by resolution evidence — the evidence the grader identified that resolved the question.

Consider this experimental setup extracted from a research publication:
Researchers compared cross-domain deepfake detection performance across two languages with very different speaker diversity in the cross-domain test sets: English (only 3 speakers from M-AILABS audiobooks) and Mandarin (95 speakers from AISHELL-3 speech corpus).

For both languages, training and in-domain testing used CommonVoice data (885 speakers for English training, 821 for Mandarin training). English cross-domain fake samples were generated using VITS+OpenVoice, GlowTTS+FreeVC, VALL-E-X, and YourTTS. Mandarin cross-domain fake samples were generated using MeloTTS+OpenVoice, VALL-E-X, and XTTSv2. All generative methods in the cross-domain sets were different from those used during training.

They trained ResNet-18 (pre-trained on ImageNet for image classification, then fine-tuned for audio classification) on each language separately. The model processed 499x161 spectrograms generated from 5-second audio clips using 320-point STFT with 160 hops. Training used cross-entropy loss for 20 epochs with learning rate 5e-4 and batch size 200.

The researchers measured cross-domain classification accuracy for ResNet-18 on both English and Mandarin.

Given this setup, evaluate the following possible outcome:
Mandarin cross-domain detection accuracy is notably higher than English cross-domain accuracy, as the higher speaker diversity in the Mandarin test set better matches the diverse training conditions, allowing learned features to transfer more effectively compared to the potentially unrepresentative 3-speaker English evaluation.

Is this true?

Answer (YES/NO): YES